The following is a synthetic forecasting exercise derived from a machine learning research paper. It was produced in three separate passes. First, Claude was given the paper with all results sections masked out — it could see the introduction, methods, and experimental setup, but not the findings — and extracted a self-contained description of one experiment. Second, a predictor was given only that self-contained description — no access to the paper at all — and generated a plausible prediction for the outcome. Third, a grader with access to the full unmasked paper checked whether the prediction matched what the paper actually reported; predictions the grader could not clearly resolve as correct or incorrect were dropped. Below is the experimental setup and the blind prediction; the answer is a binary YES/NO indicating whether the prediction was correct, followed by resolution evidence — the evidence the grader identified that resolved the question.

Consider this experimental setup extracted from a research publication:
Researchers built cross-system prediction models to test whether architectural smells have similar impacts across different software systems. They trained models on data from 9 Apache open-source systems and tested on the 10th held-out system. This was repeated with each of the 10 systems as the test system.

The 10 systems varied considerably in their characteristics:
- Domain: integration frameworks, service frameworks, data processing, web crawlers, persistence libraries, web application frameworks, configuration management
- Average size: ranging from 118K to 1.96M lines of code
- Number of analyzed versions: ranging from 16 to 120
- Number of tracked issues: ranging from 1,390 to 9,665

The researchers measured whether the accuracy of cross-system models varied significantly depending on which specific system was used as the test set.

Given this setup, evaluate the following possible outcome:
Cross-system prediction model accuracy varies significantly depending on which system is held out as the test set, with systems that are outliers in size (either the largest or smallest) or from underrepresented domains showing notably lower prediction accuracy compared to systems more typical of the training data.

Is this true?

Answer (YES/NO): NO